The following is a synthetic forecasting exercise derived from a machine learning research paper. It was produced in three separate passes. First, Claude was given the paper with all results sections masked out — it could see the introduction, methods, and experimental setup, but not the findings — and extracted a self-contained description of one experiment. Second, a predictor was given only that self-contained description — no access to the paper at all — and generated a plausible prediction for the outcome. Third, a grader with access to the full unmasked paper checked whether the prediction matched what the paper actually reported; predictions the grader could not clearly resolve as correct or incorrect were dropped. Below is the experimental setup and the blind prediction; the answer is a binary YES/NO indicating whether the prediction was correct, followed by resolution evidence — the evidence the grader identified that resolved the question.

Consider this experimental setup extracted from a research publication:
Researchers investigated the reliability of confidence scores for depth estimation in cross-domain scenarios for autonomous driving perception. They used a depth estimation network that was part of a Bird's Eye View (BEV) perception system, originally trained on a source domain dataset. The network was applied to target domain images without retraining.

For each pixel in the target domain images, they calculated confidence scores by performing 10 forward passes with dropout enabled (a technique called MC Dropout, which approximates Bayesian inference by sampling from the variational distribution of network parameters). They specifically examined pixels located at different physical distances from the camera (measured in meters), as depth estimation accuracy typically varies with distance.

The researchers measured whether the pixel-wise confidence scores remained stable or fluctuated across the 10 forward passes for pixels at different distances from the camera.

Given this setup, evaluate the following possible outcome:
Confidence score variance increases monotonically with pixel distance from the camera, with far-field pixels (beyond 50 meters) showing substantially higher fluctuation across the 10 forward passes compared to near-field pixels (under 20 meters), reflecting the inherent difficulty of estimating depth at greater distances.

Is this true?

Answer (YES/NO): NO